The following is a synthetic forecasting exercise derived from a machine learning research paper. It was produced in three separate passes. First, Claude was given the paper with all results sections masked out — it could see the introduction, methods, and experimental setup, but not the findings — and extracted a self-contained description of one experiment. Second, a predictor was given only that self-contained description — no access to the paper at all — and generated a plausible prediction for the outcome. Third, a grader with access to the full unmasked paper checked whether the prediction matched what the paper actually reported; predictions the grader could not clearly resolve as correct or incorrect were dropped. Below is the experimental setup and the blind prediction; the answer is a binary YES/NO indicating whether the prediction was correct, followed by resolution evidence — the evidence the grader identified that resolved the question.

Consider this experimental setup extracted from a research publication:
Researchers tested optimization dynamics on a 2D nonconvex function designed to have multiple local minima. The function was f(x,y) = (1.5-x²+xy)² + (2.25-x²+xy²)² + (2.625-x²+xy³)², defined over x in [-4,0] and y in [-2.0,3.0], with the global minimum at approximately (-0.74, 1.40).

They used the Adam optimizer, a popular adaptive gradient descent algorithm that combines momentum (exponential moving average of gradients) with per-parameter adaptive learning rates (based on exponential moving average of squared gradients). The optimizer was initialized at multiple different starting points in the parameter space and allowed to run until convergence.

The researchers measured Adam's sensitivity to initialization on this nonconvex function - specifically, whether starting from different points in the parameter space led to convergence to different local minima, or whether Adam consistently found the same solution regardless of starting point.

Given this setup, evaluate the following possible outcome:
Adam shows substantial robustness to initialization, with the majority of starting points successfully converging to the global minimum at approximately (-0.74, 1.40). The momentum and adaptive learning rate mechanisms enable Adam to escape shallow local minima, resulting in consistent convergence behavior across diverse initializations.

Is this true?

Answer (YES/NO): NO